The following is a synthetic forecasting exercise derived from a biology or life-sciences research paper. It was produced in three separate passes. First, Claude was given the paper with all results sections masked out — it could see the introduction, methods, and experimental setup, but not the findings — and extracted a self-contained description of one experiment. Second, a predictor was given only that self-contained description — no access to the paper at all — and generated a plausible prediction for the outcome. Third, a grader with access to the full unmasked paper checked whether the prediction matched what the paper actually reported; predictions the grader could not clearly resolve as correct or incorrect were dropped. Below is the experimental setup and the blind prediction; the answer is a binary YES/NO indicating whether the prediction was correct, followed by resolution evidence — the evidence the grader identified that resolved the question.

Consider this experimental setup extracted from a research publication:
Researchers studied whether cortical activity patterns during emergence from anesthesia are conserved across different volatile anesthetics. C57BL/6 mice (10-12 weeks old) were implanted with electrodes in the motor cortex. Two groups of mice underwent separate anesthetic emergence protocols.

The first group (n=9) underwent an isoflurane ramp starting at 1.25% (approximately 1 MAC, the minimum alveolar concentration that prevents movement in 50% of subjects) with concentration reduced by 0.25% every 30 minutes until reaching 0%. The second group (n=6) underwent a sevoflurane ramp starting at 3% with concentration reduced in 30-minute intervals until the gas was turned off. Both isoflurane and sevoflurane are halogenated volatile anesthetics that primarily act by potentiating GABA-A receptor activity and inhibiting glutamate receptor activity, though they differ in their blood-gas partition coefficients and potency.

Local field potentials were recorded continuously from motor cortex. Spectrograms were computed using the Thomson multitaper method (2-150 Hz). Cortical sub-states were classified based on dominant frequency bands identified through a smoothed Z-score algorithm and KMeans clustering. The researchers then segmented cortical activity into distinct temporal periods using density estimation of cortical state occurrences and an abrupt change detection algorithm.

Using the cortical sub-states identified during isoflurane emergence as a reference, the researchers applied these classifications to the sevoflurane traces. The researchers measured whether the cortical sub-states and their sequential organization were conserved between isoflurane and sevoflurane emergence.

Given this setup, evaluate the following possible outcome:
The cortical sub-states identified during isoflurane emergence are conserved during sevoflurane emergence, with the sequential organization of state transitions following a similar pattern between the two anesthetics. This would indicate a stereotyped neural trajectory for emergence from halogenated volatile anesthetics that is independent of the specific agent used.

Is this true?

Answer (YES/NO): YES